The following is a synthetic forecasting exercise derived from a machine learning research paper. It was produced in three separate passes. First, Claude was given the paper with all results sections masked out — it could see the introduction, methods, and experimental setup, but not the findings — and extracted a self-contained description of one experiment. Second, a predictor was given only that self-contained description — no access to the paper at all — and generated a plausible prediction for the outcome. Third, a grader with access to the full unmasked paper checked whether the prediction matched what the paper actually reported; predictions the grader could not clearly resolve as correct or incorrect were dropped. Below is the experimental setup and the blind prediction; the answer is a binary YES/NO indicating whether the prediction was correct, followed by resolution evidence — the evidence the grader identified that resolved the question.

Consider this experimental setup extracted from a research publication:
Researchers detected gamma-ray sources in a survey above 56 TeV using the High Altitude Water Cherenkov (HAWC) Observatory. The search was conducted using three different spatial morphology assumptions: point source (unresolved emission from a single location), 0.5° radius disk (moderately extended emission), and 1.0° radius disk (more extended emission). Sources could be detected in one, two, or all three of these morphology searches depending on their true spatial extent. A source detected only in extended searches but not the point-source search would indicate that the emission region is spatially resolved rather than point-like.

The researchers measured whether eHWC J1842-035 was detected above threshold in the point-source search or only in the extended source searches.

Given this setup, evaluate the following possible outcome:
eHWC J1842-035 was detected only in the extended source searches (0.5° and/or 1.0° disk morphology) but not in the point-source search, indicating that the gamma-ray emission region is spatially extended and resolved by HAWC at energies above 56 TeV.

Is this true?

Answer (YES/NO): YES